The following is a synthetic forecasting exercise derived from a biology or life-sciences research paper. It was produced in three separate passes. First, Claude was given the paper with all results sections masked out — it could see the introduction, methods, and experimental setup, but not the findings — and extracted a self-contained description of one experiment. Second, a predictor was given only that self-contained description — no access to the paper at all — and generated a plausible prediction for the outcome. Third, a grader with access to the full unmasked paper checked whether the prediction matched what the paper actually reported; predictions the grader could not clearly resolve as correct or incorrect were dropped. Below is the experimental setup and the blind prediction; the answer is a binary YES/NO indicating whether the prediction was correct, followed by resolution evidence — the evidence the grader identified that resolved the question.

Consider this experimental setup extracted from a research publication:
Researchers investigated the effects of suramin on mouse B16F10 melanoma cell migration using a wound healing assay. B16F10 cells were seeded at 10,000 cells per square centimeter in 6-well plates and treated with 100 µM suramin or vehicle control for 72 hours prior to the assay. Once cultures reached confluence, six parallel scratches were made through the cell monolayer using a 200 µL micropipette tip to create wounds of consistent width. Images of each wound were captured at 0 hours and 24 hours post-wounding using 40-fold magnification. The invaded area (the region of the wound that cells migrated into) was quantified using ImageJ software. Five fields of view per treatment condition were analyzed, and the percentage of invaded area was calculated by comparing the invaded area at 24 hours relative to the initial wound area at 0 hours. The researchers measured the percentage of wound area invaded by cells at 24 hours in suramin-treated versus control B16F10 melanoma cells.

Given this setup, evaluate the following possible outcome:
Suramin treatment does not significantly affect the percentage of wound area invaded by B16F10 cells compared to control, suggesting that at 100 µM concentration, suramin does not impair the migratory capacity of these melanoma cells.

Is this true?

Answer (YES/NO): NO